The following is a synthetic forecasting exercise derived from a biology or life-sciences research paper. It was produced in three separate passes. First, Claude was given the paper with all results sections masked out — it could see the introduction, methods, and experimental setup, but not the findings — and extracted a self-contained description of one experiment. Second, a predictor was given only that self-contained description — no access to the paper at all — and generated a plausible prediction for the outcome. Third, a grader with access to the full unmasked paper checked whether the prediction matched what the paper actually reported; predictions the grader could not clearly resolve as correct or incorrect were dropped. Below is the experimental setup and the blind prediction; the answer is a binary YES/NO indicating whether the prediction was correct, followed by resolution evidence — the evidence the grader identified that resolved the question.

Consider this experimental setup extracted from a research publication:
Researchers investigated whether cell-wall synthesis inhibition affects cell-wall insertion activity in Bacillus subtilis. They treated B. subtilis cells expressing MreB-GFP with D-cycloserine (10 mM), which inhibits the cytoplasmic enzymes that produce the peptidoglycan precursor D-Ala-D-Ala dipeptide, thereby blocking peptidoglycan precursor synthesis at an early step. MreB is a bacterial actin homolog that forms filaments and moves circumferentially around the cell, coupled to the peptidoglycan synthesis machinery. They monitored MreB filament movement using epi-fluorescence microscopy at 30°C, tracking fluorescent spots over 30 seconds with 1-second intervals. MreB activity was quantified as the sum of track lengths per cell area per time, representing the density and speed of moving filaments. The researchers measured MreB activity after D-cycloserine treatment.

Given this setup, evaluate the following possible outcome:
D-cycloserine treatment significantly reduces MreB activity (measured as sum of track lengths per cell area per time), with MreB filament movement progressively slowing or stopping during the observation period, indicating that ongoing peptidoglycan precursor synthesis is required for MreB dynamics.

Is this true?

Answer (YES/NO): YES